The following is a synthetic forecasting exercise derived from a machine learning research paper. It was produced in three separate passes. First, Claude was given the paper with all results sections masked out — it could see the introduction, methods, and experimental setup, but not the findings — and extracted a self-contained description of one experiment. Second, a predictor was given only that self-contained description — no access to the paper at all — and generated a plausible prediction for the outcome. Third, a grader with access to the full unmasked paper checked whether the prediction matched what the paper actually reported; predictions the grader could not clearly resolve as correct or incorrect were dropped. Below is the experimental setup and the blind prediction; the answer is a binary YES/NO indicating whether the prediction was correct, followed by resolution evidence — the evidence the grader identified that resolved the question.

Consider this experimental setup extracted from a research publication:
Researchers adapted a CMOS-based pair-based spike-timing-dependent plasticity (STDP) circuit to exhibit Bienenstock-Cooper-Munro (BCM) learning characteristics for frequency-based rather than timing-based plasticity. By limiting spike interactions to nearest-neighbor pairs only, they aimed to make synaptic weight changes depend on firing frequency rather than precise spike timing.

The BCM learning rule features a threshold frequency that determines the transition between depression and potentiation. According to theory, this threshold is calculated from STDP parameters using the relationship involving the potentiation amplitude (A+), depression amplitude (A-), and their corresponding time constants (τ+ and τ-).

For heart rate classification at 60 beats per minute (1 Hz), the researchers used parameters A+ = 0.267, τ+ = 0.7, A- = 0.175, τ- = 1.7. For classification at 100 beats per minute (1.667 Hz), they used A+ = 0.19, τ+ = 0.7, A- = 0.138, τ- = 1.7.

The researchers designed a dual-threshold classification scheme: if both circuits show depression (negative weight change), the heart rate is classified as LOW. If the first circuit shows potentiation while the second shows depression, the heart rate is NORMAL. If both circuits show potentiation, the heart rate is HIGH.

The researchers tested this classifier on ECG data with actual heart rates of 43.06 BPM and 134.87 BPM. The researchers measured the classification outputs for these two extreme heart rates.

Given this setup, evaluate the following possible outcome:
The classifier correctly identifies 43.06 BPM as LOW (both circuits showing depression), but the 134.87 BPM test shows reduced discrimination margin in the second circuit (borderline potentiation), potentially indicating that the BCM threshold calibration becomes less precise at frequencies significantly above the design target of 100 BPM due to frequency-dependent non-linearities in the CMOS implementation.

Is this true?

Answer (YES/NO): NO